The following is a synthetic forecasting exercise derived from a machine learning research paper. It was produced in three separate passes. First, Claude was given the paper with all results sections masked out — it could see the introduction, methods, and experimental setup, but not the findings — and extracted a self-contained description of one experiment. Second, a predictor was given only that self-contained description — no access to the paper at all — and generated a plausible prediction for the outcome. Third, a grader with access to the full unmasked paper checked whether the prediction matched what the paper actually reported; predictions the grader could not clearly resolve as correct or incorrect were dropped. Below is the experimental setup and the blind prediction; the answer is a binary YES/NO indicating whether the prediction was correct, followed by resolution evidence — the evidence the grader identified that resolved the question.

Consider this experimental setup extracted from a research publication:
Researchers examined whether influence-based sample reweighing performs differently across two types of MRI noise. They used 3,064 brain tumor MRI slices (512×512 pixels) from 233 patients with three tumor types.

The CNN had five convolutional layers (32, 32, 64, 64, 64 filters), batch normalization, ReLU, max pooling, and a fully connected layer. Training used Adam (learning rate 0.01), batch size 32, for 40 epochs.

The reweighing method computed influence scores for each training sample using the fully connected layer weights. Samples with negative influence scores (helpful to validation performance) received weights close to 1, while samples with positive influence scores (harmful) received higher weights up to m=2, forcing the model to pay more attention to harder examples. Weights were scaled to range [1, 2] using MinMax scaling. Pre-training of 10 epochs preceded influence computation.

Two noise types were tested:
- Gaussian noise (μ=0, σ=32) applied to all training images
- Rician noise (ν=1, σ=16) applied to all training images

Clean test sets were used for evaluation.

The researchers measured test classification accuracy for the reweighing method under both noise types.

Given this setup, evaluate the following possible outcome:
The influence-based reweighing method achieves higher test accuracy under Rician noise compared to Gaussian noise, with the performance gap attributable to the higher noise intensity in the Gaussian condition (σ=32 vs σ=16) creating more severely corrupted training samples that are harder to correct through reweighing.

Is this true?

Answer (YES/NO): NO